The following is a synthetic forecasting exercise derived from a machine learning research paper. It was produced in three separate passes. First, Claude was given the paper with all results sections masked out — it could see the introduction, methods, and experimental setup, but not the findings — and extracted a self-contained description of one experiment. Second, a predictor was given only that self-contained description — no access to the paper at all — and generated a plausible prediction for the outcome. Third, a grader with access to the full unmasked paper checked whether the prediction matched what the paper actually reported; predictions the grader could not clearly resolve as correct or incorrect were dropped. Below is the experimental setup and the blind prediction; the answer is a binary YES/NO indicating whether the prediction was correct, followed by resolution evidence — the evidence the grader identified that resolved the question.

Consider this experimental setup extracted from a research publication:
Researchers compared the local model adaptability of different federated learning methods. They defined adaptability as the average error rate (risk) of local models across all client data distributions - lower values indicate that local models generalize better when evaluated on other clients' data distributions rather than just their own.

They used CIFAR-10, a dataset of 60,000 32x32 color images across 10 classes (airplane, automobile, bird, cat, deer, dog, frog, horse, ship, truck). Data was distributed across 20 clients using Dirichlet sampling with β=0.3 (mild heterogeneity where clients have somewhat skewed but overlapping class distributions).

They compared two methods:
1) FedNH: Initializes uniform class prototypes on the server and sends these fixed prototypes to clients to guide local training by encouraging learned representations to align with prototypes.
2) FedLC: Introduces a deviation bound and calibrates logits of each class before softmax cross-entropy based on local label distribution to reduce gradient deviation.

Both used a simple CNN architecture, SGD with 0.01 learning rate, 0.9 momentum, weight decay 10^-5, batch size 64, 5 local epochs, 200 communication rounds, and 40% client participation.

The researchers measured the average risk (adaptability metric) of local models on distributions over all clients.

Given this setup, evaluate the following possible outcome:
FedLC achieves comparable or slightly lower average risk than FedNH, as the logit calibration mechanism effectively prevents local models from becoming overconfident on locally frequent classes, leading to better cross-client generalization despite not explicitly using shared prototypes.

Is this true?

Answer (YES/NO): NO